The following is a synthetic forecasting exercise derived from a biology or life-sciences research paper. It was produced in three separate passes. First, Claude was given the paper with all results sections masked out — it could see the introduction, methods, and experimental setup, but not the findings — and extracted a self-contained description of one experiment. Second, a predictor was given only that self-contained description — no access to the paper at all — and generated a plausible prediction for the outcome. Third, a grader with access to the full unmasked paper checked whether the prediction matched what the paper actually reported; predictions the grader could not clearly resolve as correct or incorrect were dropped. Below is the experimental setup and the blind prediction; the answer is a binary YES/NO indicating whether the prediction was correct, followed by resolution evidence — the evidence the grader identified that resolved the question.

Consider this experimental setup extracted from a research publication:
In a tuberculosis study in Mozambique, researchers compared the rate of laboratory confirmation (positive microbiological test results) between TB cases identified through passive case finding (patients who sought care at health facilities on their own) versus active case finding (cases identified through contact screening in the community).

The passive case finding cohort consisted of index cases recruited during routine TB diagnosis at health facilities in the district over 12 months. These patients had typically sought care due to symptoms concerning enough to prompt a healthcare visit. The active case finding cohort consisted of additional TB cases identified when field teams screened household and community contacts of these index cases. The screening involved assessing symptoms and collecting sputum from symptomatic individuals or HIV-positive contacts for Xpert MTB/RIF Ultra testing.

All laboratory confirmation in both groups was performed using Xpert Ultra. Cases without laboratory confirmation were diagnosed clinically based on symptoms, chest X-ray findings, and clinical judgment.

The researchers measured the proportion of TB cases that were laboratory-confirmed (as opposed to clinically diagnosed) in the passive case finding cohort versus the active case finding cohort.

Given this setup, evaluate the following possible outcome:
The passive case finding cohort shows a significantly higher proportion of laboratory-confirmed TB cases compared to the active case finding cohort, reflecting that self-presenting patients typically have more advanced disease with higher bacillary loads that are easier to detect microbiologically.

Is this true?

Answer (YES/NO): NO